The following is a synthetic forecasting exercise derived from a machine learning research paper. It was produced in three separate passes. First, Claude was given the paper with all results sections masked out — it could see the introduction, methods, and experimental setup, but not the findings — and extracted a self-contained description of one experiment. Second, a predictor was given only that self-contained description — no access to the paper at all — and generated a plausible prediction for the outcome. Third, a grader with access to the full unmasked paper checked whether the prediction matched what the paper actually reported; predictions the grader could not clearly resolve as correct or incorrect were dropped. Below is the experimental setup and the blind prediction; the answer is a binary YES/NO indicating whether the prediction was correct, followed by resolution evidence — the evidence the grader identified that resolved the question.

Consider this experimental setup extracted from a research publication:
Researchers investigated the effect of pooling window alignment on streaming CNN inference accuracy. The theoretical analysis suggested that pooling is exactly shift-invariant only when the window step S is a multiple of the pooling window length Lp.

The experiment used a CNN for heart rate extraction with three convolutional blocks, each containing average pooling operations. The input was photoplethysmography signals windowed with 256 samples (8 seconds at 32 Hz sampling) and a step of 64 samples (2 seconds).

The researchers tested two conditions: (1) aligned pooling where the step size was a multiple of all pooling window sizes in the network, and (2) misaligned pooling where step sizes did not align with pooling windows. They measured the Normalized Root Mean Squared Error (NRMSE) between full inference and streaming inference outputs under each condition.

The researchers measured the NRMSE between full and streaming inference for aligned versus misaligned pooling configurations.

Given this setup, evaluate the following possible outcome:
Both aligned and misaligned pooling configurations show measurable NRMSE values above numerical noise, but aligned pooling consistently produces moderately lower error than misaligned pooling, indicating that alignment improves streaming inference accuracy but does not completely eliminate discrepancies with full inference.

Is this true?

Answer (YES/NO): YES